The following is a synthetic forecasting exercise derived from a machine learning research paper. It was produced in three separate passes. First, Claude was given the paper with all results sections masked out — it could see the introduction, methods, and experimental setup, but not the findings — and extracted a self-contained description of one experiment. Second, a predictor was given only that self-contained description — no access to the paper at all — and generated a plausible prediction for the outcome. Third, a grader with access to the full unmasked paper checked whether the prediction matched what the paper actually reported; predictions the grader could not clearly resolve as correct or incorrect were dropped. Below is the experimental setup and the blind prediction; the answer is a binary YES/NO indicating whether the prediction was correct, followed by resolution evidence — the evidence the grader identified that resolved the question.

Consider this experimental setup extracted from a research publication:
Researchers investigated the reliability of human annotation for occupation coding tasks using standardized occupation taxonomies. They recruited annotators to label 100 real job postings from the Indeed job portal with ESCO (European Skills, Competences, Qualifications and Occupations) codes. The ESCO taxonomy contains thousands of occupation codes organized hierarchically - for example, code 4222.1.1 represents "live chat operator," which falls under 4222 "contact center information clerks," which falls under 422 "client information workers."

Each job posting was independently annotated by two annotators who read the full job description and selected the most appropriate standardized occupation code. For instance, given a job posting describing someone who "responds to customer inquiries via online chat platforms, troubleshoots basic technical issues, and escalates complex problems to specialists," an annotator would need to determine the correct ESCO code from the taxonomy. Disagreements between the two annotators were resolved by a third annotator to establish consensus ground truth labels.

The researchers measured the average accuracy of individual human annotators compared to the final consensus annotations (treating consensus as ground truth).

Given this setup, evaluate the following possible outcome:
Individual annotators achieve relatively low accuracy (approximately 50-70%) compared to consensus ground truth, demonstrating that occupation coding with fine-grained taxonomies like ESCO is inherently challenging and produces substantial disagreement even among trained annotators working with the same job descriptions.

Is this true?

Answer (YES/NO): NO